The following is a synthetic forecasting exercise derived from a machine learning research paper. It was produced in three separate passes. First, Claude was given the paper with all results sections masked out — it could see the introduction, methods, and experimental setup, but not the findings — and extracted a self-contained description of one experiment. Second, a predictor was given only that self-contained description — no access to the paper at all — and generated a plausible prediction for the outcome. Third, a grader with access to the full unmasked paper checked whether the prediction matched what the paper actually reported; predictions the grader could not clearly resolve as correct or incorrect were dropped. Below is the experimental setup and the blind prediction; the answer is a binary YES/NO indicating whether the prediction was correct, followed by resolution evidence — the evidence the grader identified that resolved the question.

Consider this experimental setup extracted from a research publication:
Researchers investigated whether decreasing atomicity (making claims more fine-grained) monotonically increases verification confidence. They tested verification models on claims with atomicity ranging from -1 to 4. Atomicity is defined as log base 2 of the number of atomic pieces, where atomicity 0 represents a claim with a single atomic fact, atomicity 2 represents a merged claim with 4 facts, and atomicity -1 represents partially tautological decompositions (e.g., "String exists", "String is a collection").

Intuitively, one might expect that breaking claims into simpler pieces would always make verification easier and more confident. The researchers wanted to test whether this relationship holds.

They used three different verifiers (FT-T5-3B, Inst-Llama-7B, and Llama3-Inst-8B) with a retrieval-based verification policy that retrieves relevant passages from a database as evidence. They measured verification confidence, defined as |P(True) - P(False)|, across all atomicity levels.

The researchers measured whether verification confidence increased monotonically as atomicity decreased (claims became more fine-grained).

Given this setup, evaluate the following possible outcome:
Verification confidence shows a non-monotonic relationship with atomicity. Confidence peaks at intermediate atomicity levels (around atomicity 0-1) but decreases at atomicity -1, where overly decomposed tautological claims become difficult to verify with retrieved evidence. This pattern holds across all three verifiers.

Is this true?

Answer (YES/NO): NO